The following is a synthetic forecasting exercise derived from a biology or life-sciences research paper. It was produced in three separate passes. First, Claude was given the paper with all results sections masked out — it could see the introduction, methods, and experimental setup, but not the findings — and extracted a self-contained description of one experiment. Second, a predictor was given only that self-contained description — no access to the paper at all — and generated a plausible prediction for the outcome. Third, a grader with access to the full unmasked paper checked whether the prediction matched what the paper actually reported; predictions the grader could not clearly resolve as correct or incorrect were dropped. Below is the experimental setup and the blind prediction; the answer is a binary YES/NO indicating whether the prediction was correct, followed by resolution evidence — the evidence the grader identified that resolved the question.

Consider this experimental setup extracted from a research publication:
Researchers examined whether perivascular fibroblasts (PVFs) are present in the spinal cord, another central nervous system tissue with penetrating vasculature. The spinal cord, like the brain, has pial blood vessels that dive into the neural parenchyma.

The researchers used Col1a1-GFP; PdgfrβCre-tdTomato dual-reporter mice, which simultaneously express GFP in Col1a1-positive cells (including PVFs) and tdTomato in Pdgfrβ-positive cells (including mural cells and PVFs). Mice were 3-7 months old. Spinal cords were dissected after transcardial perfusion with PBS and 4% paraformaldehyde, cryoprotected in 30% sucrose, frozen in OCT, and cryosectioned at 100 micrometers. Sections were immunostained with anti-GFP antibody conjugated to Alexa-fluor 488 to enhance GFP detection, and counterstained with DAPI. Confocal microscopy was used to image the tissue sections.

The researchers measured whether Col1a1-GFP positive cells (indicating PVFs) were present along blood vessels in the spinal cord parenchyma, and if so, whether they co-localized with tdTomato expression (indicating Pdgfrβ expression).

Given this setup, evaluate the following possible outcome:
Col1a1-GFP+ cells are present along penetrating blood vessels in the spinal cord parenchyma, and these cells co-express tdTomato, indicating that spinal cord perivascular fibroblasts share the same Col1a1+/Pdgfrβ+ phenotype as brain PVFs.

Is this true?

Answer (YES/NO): YES